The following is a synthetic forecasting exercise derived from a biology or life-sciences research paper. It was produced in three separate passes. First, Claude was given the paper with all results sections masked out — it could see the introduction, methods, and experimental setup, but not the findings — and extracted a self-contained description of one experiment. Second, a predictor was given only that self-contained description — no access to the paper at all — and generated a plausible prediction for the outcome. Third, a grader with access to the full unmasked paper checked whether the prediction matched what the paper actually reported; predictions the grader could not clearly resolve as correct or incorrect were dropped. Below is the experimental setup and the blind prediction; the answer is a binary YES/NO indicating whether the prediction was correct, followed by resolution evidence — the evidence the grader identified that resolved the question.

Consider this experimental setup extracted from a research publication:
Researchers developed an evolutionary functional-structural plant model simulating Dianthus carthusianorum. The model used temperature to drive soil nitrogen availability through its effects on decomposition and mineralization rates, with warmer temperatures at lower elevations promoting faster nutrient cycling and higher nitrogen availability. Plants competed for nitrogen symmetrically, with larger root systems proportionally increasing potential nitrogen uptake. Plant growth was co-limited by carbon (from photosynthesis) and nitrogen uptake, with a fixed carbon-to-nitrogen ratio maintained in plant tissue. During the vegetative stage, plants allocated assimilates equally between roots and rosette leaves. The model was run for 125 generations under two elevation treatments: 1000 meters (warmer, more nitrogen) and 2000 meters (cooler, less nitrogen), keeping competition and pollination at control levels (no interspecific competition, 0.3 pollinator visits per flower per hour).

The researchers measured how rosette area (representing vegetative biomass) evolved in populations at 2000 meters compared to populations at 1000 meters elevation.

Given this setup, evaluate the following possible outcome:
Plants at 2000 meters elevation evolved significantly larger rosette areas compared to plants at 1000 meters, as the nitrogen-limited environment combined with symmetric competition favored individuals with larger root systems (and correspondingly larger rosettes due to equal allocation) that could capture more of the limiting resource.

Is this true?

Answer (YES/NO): NO